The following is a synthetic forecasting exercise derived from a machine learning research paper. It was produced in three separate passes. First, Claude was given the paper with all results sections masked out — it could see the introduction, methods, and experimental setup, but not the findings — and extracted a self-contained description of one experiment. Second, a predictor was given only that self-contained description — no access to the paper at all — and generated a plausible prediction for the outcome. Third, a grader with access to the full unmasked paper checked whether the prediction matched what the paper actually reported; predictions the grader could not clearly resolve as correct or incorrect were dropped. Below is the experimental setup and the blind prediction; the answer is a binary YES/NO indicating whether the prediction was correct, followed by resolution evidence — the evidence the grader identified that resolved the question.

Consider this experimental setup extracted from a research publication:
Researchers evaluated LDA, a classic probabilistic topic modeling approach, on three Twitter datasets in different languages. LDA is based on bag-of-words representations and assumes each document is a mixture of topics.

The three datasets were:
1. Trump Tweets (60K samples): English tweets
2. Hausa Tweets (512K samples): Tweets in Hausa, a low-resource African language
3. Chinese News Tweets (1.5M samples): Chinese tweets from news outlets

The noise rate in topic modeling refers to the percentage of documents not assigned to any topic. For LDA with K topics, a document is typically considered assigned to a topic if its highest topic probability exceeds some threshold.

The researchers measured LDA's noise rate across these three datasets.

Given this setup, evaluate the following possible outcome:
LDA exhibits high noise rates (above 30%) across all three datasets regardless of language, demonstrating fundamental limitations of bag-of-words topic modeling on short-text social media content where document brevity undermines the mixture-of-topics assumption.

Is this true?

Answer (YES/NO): NO